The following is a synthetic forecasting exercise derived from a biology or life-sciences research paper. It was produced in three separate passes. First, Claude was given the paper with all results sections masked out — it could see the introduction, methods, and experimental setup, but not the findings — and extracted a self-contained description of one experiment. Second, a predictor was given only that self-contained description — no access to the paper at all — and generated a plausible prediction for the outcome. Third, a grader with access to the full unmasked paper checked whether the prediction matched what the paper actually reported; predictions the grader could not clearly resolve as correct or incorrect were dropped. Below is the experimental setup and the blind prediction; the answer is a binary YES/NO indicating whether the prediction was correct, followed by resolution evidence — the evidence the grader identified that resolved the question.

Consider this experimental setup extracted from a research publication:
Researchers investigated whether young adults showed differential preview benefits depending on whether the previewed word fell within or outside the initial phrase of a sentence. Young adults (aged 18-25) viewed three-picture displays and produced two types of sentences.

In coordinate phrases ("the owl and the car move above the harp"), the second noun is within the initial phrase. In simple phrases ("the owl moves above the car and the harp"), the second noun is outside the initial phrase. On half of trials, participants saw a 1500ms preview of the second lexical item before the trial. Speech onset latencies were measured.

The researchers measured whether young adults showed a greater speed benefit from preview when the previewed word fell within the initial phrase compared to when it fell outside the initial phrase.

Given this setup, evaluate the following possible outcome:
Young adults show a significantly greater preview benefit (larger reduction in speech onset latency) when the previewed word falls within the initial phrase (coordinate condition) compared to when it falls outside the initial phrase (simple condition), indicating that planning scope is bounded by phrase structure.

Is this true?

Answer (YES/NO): YES